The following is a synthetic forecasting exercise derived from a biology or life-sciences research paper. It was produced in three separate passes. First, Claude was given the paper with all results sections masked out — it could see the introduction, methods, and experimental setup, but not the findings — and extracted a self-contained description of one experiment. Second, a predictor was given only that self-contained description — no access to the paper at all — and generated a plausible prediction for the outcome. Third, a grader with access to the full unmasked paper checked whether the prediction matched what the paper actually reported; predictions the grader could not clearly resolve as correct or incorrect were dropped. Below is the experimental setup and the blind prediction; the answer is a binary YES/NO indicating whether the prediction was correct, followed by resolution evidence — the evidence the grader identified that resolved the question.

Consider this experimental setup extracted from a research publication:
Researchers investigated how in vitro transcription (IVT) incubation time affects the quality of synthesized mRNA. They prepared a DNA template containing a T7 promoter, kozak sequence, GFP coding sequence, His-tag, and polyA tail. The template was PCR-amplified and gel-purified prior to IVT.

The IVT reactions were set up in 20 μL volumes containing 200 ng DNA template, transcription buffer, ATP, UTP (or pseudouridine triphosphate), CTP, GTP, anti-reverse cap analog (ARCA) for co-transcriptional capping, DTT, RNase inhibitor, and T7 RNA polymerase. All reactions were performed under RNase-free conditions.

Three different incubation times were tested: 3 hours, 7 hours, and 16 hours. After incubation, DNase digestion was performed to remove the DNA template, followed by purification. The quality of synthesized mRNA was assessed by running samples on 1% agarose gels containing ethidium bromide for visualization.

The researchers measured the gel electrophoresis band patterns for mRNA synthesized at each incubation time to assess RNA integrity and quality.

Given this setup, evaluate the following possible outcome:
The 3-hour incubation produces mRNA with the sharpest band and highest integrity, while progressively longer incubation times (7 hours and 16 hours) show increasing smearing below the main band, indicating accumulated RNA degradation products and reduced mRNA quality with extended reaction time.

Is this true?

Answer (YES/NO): YES